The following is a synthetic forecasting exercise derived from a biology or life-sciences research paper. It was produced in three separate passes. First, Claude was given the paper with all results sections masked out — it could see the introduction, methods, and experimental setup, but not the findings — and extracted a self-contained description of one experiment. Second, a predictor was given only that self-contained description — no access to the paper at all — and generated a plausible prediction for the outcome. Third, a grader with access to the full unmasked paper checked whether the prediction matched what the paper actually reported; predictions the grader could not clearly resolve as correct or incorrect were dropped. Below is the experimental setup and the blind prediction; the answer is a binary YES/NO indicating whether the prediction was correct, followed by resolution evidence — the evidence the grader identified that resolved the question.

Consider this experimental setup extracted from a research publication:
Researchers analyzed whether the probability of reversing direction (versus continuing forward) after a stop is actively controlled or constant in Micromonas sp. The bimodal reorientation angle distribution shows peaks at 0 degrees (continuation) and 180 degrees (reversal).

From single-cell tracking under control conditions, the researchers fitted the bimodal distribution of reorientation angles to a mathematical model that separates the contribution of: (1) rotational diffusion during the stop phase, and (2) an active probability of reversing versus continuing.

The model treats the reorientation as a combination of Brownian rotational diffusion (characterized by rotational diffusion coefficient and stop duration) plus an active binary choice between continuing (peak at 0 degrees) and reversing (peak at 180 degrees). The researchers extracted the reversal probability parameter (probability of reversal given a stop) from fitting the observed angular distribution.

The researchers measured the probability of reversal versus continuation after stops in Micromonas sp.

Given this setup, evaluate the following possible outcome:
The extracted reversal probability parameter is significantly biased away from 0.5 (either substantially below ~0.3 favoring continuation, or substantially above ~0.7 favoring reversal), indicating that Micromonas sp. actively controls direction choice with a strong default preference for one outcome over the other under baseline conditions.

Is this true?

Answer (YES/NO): NO